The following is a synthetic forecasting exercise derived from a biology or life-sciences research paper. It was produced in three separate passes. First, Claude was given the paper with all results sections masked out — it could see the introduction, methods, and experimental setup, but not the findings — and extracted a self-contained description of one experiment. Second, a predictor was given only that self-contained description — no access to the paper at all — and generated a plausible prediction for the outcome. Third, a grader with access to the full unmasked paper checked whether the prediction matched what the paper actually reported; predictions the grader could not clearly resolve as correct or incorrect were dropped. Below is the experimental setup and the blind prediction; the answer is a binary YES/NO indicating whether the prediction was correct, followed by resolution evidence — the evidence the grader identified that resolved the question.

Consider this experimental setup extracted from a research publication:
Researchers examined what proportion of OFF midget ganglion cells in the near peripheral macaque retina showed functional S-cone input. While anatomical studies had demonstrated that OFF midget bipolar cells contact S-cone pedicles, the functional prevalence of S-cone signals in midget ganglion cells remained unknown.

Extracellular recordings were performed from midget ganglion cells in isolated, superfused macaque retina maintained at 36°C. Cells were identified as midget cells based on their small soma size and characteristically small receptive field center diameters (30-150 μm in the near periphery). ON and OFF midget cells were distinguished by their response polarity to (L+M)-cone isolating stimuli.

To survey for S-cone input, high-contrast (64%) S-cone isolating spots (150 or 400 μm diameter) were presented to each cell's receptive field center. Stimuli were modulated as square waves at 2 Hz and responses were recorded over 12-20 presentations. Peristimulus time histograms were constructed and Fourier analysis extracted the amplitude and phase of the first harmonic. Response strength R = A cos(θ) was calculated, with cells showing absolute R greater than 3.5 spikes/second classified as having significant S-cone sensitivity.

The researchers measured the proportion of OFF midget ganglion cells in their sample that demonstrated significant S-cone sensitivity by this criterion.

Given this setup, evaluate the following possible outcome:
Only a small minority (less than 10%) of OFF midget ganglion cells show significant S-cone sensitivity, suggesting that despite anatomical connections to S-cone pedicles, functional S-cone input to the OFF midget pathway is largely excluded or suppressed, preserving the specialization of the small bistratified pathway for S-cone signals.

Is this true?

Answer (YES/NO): NO